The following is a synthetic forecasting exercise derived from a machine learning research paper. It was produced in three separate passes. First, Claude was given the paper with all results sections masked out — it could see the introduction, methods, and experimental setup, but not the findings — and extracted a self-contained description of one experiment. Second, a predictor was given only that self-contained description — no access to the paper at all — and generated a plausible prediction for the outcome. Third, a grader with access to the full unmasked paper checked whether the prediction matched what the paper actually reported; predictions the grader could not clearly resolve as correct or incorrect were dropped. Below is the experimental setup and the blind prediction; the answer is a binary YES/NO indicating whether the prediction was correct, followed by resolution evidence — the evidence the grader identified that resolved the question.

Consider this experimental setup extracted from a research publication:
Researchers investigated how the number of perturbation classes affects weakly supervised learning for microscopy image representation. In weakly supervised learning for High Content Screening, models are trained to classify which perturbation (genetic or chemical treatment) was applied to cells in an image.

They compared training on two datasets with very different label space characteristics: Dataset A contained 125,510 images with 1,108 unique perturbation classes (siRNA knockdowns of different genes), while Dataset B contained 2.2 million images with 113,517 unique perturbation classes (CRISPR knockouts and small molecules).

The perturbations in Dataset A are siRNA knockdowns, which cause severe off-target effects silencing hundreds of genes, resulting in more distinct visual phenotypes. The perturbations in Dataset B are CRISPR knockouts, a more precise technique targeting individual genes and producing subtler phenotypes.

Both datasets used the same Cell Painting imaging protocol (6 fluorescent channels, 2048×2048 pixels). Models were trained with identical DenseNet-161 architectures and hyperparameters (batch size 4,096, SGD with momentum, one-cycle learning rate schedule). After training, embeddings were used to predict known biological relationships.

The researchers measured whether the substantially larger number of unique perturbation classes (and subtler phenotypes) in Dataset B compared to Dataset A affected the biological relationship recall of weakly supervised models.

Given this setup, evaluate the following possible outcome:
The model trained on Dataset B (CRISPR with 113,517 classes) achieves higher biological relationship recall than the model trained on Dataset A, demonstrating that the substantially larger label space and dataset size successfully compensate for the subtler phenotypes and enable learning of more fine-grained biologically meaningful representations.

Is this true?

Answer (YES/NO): NO